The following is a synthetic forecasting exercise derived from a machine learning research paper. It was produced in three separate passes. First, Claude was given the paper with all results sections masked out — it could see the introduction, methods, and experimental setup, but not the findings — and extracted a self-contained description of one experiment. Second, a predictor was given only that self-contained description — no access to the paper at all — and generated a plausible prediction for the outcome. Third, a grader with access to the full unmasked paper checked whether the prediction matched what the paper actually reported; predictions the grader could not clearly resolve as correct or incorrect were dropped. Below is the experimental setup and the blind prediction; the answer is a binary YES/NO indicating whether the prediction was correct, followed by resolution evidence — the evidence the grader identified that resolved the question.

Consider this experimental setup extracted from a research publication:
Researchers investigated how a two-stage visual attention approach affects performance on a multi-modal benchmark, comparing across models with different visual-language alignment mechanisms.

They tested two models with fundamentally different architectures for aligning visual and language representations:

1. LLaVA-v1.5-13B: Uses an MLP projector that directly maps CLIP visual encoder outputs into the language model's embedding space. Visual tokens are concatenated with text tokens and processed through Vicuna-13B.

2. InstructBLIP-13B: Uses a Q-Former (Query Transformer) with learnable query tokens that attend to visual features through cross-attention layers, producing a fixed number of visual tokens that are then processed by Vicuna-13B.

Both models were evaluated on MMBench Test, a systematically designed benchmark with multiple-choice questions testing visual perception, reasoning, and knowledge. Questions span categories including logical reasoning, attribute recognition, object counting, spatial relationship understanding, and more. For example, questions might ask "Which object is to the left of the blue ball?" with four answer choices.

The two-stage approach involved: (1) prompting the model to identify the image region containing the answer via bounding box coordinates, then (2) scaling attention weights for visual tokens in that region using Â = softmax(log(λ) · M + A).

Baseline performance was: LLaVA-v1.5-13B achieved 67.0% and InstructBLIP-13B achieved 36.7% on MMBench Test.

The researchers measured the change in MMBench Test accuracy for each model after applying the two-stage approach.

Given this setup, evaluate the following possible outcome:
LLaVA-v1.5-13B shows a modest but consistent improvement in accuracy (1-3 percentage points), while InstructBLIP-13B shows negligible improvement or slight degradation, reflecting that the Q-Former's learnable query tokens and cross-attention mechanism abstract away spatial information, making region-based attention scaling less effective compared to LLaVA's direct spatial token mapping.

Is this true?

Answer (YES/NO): NO